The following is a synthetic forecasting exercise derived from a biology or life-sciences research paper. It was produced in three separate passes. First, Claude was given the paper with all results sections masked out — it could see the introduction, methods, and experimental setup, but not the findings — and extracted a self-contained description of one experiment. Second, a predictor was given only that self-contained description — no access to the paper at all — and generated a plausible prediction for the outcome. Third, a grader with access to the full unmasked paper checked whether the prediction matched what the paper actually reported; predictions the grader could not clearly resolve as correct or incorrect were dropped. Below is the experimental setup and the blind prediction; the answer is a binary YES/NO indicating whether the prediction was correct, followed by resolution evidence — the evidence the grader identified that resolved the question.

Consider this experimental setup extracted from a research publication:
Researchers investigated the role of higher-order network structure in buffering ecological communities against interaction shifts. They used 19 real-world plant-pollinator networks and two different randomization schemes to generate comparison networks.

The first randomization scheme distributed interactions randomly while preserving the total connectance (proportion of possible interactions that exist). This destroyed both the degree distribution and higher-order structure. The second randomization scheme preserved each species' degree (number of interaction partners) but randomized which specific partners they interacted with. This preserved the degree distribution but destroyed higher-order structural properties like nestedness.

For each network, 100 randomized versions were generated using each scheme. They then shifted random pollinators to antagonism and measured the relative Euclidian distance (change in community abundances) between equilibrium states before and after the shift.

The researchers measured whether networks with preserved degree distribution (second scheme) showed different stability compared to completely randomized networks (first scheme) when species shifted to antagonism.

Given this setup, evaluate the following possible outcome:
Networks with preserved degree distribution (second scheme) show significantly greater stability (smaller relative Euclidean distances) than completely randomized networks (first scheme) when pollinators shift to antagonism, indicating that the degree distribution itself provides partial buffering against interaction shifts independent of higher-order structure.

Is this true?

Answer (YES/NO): YES